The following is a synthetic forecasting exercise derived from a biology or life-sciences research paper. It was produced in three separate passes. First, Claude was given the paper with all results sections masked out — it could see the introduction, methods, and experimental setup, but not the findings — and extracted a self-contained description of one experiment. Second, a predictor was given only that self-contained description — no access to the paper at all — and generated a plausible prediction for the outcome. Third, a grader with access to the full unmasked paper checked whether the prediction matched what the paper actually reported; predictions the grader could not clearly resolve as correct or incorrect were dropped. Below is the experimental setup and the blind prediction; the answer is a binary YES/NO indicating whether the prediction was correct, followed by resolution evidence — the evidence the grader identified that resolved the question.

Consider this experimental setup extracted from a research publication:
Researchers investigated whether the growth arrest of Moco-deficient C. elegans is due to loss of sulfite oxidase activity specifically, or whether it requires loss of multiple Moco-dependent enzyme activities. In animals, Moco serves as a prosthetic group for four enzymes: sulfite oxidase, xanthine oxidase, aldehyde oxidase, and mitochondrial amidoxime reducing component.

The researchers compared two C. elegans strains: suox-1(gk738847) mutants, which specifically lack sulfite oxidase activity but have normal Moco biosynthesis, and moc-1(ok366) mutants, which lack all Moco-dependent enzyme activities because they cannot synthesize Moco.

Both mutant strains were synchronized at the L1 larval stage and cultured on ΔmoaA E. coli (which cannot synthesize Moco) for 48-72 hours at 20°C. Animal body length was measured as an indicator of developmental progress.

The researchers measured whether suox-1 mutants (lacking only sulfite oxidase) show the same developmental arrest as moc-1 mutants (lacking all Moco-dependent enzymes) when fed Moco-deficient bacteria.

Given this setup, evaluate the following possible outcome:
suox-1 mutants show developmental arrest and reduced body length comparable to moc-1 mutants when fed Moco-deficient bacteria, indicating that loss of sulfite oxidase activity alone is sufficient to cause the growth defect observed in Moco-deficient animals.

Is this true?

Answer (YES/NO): YES